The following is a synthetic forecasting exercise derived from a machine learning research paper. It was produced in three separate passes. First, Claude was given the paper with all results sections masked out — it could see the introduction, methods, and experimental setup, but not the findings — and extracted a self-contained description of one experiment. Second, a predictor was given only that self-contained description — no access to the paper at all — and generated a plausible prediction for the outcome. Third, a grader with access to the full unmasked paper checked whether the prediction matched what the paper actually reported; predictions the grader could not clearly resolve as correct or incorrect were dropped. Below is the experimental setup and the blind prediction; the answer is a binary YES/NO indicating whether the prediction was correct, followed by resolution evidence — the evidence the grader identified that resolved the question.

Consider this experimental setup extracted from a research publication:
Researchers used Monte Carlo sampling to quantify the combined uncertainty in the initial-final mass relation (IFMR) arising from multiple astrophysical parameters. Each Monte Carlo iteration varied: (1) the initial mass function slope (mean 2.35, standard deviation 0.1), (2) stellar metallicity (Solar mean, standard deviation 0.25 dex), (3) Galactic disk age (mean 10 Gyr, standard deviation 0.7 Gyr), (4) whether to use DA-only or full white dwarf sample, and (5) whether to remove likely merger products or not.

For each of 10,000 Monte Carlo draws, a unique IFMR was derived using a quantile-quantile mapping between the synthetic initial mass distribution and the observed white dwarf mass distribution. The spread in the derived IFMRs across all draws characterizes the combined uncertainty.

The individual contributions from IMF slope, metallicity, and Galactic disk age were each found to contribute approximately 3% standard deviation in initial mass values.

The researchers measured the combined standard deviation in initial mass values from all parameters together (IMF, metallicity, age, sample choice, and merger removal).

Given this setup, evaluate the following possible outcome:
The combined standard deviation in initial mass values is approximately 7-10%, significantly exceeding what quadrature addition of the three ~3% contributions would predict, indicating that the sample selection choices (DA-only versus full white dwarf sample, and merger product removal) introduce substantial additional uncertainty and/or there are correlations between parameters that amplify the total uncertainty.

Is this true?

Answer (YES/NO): NO